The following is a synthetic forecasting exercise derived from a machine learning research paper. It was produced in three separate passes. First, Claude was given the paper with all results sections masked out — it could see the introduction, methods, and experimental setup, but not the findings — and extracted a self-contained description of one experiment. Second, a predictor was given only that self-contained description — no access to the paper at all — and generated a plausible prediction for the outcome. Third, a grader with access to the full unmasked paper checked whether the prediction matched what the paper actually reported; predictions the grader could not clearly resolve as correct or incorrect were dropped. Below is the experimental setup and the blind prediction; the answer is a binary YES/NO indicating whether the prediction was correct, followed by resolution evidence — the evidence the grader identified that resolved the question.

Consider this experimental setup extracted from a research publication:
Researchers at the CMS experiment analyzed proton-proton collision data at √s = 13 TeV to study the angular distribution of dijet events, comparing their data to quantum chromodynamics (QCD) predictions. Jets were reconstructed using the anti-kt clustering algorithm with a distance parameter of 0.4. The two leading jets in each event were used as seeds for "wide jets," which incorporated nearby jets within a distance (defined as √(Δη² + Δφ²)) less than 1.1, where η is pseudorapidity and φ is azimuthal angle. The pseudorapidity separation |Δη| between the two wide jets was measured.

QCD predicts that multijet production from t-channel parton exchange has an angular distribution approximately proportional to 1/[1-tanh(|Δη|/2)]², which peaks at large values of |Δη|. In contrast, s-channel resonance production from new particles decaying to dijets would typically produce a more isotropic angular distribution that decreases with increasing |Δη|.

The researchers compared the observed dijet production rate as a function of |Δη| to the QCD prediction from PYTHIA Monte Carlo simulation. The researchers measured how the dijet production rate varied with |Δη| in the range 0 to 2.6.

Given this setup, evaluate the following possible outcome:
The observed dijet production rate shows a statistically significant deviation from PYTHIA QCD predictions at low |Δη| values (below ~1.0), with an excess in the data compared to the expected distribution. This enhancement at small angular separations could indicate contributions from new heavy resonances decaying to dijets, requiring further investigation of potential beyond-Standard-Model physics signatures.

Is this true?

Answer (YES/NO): NO